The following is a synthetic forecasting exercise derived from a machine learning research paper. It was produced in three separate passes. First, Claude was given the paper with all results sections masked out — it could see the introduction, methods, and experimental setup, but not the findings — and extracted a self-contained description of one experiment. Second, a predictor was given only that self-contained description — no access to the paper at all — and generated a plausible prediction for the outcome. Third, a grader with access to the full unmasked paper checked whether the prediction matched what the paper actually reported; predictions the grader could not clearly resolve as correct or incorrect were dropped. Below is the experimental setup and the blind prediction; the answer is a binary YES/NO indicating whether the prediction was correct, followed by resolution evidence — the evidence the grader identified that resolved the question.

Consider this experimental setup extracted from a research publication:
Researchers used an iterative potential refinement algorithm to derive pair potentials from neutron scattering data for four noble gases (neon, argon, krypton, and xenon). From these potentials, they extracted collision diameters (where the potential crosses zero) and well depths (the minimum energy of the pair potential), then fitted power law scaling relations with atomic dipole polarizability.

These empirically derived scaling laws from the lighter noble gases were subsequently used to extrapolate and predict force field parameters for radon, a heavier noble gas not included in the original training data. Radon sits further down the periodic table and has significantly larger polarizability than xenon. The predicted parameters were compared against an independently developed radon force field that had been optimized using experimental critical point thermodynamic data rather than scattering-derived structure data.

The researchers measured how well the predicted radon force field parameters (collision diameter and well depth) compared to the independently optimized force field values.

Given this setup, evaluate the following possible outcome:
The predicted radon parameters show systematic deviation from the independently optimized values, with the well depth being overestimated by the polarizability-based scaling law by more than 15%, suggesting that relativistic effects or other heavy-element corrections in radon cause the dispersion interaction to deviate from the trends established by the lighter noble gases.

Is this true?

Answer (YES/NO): NO